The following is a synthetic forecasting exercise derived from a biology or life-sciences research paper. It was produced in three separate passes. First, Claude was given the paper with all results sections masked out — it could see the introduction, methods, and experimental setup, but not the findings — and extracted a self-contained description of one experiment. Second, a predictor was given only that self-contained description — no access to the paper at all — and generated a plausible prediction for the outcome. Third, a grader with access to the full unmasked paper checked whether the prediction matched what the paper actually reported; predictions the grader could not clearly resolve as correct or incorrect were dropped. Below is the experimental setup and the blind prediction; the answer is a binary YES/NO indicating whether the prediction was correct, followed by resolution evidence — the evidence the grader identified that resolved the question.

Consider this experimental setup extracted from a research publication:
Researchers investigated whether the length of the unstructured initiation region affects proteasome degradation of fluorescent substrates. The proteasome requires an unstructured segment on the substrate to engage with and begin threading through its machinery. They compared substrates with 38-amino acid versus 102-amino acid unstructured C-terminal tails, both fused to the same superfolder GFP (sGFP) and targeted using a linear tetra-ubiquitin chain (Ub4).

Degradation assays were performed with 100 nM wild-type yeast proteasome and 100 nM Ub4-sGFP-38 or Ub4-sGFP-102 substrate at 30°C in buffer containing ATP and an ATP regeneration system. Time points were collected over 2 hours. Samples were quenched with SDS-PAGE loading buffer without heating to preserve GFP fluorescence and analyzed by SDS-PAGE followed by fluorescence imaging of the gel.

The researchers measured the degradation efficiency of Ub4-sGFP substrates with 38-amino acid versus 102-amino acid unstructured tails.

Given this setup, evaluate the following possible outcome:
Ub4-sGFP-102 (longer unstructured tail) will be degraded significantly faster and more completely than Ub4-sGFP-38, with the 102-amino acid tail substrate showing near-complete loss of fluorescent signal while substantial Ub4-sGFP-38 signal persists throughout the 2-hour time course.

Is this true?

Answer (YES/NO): NO